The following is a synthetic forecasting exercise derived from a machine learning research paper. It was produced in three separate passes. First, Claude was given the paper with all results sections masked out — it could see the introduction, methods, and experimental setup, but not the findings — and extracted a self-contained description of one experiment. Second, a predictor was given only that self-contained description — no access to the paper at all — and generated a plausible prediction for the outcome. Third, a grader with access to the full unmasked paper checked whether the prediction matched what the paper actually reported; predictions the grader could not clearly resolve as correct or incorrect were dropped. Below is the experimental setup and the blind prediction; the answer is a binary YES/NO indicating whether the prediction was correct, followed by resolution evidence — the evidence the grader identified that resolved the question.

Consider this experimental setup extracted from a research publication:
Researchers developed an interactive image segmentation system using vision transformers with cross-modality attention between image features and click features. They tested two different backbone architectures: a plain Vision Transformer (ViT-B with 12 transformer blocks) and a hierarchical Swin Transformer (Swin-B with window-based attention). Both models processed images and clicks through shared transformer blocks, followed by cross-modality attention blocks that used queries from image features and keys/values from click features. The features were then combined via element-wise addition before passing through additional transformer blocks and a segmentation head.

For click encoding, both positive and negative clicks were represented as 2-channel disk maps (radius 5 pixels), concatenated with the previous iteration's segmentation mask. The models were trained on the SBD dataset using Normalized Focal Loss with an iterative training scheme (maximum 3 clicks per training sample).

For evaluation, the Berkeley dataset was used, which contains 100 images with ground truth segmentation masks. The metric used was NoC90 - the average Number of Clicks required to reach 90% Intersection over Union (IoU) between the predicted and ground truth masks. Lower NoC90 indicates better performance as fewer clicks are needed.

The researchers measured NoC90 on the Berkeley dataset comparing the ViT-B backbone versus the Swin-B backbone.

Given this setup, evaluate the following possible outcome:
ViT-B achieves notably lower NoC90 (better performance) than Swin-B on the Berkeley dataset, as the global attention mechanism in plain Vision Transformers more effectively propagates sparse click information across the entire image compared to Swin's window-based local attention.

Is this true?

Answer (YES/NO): NO